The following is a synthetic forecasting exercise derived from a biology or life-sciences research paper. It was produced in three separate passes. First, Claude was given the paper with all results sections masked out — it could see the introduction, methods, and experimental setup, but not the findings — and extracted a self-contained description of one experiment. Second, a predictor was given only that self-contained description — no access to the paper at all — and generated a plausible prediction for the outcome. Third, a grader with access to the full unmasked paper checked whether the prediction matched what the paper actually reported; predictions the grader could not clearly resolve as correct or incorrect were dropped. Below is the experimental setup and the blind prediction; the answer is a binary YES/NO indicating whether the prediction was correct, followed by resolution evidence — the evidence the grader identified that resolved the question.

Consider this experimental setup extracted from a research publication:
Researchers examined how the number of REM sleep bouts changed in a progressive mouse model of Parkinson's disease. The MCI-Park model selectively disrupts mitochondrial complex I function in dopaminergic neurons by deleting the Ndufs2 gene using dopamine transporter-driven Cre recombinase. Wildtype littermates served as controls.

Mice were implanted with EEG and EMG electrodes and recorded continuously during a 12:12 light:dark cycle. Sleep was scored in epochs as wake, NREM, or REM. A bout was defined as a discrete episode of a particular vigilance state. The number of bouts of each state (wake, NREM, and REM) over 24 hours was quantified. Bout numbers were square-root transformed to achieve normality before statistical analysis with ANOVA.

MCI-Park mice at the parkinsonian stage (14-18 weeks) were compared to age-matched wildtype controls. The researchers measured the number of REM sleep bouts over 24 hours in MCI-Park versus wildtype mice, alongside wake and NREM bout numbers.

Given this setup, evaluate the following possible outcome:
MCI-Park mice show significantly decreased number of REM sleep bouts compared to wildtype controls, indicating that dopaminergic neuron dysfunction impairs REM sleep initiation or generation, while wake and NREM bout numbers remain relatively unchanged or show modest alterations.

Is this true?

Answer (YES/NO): NO